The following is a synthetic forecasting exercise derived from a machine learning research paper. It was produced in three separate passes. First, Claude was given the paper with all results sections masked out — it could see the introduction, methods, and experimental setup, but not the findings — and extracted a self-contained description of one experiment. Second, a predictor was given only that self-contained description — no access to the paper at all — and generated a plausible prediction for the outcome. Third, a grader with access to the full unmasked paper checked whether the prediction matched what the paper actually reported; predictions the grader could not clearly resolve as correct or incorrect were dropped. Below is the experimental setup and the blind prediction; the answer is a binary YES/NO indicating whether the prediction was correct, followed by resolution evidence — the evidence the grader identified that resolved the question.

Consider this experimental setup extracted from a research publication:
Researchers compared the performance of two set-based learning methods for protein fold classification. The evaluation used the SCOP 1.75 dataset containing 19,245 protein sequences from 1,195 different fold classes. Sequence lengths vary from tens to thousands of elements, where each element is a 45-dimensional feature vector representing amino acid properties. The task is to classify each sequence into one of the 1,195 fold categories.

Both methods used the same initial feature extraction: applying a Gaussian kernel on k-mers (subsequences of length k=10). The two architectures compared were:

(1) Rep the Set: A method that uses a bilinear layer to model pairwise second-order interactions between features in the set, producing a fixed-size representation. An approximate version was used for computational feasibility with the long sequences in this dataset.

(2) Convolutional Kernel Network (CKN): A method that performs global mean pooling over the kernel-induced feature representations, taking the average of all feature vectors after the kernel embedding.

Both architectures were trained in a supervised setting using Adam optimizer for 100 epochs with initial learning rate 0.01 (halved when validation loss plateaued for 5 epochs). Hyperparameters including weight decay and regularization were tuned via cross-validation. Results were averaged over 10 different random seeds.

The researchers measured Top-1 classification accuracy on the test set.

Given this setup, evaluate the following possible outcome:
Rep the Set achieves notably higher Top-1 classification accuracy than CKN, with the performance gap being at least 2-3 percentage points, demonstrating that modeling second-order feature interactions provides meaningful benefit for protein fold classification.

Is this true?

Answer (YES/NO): NO